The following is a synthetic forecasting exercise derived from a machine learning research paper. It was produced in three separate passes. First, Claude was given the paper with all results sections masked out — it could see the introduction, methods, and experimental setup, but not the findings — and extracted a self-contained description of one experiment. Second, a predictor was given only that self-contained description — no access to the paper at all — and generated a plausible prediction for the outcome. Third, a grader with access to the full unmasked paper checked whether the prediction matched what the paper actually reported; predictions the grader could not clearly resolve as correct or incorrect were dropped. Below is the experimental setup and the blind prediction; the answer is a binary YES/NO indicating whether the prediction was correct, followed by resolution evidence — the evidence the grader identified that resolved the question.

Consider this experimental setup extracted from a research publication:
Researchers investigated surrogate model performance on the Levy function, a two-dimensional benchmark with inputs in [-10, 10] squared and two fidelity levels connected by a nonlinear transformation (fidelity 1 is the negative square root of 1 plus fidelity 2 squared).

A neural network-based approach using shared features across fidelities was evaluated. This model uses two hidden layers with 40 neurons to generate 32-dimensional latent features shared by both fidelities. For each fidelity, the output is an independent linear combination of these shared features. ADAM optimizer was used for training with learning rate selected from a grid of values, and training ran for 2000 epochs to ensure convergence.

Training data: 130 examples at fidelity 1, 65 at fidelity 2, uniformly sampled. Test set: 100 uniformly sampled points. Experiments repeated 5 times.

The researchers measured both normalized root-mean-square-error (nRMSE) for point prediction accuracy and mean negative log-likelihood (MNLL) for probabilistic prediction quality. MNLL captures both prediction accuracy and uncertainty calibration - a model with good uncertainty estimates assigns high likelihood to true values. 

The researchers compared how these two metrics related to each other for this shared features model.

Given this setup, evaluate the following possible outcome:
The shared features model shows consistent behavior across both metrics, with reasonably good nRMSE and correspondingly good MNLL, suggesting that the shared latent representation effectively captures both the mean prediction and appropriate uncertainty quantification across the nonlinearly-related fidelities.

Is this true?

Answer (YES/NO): YES